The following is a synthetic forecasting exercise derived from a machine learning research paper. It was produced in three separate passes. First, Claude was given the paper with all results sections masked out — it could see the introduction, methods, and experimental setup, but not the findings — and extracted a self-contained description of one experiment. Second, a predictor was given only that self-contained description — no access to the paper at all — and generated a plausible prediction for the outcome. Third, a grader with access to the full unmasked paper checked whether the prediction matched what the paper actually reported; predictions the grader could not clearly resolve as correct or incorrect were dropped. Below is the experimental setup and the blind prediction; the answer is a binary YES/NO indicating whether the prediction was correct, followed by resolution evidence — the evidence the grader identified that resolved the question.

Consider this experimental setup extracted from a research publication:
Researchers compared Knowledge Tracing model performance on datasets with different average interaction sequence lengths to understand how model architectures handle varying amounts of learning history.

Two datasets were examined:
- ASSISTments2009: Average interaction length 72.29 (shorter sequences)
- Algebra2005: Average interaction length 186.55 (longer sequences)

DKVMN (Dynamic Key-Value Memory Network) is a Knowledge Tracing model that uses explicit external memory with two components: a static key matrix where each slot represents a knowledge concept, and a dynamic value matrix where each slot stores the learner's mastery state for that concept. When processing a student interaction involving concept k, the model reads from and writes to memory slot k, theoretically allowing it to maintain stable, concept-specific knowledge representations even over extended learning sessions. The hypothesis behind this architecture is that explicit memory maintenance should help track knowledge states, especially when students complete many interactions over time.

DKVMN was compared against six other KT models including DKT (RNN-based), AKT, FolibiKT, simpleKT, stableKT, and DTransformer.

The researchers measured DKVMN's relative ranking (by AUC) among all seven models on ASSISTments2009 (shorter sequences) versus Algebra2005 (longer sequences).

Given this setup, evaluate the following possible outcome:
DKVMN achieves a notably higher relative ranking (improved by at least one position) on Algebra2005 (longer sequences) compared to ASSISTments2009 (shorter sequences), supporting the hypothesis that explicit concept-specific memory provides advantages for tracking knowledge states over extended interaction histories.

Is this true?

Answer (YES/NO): NO